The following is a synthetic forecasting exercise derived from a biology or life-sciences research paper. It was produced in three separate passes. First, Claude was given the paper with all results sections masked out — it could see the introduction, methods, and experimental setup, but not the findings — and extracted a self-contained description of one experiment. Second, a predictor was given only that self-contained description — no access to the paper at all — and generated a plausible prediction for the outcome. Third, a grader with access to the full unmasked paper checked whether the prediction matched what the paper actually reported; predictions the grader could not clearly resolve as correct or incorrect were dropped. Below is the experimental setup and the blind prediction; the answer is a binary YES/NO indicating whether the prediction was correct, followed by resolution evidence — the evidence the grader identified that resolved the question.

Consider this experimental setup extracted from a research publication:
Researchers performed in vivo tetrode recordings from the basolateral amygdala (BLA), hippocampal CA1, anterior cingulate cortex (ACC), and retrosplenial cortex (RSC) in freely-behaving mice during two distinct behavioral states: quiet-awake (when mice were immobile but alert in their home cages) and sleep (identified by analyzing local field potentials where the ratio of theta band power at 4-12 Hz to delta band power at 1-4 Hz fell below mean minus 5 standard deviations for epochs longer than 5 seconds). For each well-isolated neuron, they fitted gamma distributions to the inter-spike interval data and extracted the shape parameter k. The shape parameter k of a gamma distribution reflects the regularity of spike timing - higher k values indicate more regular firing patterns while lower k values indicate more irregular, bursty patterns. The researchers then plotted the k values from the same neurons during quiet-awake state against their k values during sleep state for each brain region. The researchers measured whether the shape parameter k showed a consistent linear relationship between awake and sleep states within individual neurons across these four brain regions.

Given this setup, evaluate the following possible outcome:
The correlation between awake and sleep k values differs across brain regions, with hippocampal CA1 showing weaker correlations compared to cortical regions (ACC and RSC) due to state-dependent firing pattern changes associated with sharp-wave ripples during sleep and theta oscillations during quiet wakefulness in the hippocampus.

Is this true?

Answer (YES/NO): NO